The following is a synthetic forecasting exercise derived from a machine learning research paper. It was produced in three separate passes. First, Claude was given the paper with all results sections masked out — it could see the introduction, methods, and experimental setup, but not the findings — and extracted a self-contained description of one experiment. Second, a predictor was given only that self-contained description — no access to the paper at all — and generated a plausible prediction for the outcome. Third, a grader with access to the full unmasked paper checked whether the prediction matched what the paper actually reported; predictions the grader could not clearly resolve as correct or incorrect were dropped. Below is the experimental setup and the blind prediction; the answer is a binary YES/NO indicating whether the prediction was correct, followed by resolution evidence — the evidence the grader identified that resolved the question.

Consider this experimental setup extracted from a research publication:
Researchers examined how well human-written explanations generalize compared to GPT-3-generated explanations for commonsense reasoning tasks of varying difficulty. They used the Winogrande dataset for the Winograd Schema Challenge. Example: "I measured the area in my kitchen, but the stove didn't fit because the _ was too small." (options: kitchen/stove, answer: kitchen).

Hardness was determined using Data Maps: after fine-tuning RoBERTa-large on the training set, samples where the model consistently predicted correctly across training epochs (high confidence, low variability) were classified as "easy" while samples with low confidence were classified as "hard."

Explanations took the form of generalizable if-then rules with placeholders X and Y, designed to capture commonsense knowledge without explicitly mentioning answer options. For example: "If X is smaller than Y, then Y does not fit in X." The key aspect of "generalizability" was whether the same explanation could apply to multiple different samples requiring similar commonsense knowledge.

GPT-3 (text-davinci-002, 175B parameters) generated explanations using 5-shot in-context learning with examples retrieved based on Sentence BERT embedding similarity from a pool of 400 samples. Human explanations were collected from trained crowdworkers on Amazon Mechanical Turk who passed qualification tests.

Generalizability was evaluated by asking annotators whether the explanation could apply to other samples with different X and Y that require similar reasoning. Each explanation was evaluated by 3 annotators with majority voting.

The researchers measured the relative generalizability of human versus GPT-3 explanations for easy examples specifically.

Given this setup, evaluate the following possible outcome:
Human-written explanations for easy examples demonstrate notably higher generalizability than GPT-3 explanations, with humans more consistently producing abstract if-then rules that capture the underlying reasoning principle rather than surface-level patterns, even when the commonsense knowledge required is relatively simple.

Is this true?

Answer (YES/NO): YES